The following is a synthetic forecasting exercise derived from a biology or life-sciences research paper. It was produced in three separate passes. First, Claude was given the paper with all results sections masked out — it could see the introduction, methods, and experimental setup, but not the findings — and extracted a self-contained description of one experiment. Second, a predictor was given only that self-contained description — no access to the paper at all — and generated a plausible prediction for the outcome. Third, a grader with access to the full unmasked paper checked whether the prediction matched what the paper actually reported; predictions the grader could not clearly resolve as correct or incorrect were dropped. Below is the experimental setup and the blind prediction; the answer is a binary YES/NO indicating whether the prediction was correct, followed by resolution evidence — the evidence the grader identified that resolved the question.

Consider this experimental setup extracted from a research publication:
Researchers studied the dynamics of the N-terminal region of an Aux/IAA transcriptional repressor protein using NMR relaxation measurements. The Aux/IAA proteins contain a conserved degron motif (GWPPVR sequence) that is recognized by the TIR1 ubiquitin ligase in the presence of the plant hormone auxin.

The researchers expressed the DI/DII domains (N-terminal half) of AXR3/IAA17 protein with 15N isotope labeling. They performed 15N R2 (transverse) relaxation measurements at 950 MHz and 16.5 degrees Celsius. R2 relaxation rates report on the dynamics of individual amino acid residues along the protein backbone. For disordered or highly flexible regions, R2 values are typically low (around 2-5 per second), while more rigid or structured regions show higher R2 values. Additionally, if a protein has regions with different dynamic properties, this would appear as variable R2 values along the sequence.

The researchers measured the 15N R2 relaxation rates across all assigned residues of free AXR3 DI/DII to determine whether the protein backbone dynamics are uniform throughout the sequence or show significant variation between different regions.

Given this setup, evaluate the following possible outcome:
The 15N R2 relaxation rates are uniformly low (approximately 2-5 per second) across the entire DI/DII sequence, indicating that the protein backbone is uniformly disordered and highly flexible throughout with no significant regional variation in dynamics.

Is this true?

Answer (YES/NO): NO